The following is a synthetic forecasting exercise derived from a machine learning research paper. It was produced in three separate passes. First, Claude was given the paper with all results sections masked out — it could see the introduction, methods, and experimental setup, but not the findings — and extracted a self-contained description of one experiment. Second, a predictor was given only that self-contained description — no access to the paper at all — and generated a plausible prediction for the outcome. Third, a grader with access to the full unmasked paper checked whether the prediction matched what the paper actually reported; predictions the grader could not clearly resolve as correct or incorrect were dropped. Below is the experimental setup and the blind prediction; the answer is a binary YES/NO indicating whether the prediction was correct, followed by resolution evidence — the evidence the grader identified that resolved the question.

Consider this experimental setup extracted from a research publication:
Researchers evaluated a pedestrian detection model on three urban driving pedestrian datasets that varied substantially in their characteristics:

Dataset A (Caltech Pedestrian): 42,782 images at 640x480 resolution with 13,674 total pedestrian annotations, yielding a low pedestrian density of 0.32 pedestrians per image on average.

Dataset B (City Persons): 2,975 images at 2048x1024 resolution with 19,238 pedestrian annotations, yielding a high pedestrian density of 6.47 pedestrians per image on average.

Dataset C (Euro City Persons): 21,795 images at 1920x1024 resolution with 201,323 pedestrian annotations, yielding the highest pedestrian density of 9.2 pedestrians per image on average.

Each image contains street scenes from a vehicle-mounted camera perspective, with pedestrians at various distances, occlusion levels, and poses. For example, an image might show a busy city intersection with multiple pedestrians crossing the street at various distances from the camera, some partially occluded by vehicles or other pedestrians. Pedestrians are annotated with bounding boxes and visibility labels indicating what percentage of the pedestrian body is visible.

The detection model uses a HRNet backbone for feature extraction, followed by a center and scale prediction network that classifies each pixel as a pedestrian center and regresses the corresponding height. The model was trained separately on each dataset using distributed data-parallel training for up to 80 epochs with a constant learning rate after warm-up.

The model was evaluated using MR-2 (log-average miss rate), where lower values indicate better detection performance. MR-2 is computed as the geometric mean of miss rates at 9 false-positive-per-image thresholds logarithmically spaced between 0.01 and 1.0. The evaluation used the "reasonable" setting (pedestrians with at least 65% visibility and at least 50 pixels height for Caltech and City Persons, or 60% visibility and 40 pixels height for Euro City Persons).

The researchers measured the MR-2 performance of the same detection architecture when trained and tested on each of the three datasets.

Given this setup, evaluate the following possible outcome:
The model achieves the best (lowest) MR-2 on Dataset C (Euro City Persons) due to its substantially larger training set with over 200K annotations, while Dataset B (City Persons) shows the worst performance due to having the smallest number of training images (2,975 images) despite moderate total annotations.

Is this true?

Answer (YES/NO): NO